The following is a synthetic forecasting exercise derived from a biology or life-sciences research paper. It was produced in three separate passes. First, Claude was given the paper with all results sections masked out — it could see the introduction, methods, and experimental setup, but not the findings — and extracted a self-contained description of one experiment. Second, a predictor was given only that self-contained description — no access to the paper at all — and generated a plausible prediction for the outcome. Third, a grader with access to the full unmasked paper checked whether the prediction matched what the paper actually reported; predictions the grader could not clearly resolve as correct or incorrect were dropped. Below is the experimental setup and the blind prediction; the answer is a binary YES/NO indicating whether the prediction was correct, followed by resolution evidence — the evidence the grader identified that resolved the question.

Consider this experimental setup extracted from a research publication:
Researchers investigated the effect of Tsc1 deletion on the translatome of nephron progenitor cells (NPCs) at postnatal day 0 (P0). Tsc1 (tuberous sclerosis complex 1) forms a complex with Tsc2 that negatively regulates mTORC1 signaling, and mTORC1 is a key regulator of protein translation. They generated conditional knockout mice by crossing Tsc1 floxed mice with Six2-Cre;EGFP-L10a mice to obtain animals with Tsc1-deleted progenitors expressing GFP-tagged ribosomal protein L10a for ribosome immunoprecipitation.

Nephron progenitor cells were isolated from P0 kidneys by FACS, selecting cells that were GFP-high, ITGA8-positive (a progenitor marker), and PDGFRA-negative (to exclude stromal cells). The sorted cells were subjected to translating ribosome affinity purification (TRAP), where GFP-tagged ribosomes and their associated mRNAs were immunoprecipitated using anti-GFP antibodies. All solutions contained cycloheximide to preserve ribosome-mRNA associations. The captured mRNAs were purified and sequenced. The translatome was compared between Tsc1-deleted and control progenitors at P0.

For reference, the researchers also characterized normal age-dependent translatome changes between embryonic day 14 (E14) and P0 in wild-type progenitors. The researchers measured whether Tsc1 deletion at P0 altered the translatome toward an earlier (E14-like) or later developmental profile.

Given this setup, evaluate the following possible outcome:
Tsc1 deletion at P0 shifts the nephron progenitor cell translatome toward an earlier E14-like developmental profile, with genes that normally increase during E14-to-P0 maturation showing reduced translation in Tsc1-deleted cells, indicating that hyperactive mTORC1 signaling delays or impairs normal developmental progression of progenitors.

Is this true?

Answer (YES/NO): NO